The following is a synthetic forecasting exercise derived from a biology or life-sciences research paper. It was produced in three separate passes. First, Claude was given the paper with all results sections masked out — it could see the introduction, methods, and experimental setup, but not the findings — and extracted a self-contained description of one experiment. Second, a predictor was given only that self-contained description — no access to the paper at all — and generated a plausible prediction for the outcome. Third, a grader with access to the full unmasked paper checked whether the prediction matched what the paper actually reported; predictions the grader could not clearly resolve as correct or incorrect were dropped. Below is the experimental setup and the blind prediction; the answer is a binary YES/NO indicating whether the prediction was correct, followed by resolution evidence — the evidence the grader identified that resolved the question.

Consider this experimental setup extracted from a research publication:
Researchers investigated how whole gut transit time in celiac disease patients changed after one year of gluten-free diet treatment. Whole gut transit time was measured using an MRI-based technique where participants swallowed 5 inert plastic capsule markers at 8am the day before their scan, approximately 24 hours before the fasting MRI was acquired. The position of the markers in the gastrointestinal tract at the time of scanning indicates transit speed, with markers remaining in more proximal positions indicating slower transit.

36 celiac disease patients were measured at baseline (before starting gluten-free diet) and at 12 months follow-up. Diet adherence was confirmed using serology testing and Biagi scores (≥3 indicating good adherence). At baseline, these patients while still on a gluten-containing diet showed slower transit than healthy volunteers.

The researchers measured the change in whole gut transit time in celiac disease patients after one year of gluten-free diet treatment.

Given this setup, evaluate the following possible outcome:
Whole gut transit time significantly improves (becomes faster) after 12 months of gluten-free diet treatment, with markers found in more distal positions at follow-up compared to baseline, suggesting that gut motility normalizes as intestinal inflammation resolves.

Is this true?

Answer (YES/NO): NO